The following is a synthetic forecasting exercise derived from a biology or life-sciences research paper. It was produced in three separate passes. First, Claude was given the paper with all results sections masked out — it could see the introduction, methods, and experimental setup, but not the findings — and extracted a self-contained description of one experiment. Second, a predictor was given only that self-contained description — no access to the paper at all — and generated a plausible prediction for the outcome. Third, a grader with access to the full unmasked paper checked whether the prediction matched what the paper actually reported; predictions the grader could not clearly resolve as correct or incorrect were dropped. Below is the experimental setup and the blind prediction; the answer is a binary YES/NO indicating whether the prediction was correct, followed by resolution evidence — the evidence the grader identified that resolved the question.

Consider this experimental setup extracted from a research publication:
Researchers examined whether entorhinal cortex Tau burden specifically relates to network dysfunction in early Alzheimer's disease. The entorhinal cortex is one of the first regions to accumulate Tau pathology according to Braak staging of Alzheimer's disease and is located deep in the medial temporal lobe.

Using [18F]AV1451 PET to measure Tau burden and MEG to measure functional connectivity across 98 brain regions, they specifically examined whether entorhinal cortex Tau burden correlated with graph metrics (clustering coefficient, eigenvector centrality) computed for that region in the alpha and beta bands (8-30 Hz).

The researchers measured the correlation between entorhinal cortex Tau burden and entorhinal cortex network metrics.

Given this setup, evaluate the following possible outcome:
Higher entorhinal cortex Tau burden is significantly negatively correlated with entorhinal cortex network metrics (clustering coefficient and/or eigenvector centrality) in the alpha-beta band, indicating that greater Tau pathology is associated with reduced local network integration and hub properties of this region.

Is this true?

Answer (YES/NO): NO